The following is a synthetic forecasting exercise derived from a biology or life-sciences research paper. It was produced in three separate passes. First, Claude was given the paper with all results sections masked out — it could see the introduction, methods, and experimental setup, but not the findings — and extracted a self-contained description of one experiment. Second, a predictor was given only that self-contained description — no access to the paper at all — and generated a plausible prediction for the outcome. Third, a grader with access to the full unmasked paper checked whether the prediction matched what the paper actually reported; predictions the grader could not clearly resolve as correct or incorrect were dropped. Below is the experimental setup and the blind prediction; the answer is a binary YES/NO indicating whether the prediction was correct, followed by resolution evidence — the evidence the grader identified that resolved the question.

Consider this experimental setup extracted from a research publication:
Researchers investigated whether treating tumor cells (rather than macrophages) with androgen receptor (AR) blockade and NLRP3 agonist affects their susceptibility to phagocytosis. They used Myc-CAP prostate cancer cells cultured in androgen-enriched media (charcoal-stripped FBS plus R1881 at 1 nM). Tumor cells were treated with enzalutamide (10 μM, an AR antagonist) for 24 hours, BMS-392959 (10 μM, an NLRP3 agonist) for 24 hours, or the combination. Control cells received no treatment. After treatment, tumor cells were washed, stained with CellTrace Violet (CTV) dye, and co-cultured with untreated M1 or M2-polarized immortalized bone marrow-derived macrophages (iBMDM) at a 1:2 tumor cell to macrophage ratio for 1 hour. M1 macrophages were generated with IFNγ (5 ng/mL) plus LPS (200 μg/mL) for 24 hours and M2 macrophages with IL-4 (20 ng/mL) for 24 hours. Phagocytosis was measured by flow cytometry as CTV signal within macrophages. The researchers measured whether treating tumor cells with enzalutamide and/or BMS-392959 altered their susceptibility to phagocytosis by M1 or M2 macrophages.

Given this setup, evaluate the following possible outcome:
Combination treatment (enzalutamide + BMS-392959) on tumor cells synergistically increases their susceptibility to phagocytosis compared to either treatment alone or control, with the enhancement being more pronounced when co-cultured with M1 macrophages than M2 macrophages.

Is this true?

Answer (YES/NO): NO